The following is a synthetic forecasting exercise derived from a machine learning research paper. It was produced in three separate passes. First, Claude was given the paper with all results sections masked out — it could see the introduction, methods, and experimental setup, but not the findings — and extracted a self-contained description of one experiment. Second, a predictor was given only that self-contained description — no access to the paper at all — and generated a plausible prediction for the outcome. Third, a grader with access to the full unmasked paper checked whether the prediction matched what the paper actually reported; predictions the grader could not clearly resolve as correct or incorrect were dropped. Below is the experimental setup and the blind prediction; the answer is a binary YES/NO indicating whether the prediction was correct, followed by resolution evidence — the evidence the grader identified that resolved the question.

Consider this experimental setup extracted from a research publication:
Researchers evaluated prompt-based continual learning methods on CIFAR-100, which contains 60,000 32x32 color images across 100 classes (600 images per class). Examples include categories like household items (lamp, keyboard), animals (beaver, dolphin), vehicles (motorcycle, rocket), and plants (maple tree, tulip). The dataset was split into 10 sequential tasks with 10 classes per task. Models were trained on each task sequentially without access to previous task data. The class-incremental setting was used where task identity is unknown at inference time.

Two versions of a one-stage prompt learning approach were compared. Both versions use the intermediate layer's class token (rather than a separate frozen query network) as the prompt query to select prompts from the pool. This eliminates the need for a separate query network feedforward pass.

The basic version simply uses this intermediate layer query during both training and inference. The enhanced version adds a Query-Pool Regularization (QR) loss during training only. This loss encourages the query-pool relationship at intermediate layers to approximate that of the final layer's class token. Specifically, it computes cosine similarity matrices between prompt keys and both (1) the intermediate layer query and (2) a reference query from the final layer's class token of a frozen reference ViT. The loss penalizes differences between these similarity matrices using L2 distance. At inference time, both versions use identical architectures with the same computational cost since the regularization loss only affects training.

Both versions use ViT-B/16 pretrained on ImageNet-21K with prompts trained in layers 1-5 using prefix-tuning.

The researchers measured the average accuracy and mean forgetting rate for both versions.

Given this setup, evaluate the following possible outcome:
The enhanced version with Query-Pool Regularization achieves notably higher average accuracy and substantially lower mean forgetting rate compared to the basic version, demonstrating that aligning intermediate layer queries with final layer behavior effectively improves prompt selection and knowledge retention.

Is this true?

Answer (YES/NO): NO